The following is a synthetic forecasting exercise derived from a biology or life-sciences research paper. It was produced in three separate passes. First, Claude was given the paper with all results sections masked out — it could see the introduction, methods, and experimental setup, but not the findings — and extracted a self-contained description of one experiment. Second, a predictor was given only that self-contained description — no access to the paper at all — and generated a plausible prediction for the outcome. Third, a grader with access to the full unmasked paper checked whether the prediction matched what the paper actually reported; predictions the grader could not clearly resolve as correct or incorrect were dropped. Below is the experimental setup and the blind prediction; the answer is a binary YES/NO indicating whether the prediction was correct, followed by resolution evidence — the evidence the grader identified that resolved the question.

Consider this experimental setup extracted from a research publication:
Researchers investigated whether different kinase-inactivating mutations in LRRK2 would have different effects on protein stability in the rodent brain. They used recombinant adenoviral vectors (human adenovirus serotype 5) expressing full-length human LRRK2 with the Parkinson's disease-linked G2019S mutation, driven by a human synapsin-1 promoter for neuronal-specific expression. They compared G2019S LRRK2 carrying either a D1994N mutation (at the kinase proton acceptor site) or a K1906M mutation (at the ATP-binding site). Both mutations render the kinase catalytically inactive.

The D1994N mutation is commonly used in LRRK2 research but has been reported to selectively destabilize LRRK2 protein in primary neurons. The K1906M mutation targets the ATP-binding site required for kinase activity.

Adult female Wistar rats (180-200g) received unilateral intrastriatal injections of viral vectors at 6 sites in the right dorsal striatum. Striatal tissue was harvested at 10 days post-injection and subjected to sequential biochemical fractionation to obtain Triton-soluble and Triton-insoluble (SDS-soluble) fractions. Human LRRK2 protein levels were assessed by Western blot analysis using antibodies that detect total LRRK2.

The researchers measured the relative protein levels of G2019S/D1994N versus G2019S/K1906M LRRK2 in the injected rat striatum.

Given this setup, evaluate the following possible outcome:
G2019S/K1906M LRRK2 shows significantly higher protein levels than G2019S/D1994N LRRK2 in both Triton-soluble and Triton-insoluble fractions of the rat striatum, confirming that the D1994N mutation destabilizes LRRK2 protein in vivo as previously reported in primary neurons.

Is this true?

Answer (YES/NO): NO